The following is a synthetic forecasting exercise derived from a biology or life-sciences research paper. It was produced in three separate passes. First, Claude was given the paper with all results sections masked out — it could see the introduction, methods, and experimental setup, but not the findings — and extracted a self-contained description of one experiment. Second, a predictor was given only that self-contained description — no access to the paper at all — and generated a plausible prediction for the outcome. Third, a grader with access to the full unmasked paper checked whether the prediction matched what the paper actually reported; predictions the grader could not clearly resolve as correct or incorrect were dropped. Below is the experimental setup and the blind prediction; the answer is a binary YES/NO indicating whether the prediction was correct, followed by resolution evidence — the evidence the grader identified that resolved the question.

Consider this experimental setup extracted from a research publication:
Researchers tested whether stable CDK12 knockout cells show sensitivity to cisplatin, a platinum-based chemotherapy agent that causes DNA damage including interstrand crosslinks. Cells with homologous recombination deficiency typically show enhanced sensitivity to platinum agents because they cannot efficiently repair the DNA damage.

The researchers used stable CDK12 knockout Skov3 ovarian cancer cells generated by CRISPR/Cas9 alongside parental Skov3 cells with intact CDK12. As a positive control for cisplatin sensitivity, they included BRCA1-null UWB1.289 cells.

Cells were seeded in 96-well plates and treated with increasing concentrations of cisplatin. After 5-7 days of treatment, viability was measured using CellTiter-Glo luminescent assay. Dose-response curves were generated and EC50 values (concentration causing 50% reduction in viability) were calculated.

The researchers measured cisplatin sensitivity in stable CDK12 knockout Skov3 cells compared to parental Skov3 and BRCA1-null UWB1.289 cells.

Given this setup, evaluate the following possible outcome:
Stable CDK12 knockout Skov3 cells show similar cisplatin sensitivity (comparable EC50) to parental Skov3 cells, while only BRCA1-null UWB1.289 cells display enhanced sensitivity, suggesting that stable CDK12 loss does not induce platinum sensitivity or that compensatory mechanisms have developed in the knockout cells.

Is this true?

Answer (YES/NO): YES